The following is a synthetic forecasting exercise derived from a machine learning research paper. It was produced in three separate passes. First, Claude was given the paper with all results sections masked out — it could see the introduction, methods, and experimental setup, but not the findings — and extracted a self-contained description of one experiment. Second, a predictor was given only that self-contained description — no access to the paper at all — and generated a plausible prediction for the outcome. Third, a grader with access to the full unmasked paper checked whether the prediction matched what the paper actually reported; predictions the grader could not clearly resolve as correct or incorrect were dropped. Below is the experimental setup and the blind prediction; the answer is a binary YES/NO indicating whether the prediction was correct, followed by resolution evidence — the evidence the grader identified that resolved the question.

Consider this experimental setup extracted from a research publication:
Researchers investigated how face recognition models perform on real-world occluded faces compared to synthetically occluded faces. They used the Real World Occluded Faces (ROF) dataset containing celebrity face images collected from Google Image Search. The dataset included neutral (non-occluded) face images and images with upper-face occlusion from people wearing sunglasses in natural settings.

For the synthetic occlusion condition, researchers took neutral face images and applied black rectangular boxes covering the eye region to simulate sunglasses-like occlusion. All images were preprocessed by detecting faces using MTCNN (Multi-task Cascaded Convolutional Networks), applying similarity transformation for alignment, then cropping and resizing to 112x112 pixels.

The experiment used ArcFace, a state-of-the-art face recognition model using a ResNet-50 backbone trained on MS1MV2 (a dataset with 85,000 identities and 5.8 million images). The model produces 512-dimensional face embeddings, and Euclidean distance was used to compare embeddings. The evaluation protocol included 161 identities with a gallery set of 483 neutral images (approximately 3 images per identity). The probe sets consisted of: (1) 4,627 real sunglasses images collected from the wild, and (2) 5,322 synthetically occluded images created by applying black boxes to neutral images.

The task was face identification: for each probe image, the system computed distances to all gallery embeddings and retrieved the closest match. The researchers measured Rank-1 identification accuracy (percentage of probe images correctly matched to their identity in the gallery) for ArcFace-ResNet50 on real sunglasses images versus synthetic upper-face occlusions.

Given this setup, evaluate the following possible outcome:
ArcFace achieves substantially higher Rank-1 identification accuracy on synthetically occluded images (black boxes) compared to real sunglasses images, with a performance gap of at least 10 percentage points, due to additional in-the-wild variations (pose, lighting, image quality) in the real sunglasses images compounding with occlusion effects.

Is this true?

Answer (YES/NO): YES